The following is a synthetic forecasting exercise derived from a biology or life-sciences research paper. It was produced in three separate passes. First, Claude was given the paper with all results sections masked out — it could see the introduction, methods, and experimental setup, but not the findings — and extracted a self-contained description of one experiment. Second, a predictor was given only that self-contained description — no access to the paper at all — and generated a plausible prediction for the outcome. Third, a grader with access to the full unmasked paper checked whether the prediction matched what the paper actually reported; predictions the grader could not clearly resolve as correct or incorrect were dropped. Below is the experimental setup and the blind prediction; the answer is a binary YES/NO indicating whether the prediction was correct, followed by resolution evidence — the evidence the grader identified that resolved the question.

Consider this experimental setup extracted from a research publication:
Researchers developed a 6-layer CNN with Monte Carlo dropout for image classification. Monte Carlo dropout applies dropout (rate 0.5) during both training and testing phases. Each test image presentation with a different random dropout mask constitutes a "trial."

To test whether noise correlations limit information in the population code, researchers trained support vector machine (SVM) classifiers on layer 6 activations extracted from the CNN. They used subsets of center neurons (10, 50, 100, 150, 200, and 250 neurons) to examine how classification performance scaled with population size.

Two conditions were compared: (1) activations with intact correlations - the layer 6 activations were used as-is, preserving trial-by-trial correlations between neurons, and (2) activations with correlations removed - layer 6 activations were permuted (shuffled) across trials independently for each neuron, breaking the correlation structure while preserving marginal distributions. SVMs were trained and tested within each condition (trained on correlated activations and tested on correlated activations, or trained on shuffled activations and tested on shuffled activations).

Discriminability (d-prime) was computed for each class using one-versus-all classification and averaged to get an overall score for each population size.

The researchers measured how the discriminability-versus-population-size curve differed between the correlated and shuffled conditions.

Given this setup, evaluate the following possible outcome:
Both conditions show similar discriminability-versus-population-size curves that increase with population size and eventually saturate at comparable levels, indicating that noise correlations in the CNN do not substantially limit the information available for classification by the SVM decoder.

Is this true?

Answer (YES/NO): NO